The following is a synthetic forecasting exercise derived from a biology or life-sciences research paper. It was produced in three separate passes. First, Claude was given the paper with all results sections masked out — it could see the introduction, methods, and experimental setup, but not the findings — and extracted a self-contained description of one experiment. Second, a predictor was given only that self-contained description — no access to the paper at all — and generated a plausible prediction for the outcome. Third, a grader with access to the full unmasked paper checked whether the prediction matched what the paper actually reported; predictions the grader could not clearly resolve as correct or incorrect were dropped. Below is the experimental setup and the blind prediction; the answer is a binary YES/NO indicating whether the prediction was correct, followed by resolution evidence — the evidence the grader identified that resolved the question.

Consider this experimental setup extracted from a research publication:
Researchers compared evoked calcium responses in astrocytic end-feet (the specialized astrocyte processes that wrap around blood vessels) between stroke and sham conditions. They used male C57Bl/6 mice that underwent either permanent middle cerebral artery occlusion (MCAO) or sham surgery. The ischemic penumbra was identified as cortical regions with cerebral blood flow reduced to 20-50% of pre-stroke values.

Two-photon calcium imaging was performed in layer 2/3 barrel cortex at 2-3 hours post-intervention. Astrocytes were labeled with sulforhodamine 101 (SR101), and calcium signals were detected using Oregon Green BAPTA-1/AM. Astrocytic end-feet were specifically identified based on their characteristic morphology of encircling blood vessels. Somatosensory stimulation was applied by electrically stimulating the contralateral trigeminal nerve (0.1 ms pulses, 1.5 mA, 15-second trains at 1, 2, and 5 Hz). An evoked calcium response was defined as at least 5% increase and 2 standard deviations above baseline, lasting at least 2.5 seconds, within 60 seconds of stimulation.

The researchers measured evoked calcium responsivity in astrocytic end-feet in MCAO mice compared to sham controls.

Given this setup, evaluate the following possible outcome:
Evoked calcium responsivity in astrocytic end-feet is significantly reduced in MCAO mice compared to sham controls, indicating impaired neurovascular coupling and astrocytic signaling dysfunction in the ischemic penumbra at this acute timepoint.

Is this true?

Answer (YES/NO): YES